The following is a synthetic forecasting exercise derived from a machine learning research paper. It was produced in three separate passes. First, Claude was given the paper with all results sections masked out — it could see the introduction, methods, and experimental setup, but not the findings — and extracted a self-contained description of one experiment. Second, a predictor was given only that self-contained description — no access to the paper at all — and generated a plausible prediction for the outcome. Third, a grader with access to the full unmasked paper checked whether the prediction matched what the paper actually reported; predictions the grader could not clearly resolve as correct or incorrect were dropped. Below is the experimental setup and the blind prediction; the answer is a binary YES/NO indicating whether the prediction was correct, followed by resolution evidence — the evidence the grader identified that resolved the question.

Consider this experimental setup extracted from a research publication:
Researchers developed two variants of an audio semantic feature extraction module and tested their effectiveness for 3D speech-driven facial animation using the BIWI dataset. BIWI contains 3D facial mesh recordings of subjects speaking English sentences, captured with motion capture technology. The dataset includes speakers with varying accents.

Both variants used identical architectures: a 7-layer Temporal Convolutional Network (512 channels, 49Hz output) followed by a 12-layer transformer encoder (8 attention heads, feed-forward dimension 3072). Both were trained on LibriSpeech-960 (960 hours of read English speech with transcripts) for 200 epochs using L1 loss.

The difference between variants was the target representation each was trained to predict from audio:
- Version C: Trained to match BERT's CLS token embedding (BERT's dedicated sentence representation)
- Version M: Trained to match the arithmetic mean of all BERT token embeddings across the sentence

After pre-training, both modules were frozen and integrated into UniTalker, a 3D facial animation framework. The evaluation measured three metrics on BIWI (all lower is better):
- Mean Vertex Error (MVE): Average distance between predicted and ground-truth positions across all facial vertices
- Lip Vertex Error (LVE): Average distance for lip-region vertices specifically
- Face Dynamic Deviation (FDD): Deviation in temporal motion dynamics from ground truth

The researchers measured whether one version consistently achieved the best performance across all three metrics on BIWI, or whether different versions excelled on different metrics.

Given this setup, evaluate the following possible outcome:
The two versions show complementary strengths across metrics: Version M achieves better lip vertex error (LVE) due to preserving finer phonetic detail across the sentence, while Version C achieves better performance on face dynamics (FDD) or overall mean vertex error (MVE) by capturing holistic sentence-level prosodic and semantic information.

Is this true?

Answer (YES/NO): NO